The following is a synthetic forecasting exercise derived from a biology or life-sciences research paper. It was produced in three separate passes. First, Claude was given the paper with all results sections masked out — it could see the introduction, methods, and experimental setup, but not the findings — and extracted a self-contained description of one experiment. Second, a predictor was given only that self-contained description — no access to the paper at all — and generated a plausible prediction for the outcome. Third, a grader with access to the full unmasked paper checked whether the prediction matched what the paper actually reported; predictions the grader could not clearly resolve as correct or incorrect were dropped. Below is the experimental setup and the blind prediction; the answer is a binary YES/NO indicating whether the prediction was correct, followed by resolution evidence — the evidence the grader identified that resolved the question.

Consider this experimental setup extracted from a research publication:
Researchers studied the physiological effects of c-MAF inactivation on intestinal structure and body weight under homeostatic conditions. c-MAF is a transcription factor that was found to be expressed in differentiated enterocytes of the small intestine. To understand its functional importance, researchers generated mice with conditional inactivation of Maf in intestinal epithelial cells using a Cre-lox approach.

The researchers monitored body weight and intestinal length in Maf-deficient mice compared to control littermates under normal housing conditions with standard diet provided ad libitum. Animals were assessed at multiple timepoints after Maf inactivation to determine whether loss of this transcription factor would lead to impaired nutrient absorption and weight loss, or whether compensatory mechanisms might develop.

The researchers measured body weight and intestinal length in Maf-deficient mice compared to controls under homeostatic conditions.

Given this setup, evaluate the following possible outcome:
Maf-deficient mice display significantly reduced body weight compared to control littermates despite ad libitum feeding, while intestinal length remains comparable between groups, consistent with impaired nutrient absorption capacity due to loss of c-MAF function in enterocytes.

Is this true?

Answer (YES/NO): NO